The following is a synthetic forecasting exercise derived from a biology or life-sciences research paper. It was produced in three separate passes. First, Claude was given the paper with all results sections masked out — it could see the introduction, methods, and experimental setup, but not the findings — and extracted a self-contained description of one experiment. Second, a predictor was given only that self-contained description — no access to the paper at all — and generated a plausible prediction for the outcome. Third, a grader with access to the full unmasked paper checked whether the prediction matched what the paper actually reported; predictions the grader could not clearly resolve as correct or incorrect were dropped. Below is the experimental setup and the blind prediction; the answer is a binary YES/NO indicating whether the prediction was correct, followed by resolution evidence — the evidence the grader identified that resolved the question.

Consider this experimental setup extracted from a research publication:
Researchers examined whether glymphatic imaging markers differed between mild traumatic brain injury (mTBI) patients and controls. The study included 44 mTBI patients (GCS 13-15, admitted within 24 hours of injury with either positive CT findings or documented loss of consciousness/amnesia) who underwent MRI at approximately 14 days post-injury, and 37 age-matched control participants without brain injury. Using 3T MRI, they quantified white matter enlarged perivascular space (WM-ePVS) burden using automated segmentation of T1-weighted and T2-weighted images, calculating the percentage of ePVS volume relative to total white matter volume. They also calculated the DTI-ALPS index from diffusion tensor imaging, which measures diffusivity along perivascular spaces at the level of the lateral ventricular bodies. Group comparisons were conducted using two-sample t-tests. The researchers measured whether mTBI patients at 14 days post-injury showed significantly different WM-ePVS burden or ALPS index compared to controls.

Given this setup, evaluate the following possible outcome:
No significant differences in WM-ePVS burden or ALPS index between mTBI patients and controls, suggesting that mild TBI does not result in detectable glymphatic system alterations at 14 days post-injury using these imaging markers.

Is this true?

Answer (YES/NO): YES